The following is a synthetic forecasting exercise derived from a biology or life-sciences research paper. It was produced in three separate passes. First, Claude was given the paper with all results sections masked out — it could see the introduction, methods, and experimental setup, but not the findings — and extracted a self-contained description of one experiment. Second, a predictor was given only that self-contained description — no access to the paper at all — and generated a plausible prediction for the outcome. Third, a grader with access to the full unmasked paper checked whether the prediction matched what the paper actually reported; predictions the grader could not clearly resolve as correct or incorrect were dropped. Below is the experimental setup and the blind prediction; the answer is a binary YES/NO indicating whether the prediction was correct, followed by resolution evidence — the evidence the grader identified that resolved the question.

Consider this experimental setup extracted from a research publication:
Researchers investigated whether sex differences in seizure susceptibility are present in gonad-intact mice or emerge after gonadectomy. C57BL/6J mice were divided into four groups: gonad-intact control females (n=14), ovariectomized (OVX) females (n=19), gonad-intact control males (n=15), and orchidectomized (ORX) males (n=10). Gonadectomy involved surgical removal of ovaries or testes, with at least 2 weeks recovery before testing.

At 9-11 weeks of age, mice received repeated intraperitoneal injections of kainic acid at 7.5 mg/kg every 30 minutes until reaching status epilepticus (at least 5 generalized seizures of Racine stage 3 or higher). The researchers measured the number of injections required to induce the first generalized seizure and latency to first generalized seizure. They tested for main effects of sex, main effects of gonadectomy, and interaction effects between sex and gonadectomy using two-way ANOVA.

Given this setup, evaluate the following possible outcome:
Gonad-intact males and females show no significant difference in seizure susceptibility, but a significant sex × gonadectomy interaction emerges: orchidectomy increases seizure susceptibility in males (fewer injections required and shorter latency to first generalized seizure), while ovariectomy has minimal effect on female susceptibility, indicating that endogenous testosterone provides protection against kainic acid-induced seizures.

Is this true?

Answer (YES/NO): NO